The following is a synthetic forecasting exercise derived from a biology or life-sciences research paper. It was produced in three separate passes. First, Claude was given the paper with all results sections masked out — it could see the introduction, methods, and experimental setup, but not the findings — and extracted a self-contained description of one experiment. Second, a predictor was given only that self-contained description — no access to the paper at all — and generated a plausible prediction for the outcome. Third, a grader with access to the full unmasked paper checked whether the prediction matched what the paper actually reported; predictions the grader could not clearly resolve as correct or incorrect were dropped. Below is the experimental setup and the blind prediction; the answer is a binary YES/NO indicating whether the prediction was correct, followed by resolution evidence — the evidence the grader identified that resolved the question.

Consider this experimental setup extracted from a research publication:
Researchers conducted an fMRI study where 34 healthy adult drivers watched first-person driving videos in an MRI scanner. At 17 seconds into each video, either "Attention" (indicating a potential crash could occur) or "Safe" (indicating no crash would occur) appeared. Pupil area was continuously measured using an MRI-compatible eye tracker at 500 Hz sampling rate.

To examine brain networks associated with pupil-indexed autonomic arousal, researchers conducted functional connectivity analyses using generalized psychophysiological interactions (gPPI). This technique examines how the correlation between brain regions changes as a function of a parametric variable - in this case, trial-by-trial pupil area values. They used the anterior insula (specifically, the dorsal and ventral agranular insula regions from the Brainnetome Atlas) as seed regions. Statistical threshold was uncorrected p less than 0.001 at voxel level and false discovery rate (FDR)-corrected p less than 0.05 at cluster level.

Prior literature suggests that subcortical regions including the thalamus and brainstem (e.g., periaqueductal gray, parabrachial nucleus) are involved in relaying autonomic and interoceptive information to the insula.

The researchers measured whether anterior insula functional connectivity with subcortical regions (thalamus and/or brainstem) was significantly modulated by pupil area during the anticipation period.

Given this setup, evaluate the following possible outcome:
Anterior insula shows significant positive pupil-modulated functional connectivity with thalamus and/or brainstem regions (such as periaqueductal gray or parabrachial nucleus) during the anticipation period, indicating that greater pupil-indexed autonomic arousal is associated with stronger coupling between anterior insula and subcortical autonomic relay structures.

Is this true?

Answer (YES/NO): NO